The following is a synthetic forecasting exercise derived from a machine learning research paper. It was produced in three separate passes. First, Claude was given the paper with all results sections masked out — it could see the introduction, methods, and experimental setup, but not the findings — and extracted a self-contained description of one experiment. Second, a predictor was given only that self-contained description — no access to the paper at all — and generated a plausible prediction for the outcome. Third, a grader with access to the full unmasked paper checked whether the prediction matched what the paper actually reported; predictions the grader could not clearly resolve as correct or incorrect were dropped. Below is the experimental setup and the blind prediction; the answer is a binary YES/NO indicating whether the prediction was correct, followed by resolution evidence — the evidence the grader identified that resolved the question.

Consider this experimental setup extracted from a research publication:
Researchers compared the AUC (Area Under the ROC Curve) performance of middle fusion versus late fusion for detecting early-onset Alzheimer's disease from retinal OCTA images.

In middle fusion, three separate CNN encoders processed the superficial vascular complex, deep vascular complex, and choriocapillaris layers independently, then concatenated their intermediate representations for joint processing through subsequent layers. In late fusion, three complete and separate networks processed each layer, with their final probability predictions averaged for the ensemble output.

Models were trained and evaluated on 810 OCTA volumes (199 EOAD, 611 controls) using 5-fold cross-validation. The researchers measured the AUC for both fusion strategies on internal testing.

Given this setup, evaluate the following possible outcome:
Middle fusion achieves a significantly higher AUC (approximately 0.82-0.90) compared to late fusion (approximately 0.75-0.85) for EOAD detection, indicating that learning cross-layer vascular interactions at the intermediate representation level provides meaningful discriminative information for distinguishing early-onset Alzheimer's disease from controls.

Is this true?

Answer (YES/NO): NO